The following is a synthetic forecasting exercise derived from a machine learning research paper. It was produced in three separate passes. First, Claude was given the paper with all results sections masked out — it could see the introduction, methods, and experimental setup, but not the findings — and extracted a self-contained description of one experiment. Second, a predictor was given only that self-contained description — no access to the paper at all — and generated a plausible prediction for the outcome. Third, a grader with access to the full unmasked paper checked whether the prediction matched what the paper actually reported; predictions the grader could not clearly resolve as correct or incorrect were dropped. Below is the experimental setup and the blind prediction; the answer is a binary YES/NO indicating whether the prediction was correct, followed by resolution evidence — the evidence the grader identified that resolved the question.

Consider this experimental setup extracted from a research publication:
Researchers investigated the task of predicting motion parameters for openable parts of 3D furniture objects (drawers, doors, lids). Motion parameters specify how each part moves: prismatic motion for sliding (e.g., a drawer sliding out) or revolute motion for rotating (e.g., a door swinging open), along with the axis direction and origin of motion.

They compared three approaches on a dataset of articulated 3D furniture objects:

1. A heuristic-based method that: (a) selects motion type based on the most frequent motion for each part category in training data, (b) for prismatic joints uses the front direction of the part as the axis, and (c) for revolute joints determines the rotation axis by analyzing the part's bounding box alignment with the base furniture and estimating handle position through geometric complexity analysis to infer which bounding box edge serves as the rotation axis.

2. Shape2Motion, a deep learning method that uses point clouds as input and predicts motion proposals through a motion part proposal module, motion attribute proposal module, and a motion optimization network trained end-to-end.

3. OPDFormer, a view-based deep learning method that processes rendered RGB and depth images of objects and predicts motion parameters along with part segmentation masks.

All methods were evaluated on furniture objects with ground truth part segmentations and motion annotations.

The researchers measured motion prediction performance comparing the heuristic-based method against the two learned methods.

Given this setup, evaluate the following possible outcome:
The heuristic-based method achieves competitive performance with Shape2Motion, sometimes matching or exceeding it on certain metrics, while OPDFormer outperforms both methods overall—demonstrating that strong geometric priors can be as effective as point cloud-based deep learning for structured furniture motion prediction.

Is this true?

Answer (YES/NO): NO